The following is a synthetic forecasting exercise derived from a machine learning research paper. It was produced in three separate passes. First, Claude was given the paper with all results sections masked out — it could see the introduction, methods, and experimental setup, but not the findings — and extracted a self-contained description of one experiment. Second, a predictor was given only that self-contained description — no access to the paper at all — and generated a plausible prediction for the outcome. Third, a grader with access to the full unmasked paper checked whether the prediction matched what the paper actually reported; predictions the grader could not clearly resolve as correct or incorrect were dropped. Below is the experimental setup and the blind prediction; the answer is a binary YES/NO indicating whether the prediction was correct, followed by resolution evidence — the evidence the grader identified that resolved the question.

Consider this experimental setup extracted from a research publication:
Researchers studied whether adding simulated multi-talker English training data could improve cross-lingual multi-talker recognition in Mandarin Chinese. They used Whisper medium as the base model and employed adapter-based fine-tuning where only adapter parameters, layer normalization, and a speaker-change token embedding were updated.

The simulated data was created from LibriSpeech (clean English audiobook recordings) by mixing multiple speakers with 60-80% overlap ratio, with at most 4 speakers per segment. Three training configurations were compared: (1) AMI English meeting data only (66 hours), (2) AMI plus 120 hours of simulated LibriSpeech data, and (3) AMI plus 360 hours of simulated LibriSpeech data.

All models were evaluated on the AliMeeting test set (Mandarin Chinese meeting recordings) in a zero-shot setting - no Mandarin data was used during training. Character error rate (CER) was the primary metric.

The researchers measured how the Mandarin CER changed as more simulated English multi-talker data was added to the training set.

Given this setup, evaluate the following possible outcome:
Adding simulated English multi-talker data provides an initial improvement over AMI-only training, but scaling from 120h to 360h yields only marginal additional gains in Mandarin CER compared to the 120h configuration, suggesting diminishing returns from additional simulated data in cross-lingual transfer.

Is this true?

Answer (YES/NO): NO